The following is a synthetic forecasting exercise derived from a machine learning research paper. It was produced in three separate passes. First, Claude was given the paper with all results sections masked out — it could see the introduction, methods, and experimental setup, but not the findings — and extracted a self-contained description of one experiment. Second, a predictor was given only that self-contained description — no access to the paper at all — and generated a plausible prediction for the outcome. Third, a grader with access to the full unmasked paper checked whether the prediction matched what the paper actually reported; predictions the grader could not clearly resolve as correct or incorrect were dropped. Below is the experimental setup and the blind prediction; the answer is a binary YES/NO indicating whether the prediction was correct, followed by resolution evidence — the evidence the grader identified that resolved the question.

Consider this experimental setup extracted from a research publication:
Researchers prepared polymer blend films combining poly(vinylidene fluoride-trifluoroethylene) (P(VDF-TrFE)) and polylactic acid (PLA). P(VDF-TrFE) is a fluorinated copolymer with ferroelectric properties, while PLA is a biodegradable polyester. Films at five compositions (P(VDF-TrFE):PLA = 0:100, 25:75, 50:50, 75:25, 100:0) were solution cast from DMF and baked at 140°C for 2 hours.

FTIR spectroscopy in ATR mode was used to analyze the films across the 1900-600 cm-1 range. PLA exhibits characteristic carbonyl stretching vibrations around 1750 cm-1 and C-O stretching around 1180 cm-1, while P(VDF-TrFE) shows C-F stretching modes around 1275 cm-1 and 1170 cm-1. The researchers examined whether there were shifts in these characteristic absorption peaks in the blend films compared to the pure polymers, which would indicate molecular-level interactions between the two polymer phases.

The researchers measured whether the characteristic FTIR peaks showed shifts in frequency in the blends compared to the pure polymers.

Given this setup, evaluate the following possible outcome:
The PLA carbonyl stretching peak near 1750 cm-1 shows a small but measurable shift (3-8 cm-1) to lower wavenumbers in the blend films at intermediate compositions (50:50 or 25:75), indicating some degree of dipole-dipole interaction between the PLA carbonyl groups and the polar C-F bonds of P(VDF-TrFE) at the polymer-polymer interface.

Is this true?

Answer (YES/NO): NO